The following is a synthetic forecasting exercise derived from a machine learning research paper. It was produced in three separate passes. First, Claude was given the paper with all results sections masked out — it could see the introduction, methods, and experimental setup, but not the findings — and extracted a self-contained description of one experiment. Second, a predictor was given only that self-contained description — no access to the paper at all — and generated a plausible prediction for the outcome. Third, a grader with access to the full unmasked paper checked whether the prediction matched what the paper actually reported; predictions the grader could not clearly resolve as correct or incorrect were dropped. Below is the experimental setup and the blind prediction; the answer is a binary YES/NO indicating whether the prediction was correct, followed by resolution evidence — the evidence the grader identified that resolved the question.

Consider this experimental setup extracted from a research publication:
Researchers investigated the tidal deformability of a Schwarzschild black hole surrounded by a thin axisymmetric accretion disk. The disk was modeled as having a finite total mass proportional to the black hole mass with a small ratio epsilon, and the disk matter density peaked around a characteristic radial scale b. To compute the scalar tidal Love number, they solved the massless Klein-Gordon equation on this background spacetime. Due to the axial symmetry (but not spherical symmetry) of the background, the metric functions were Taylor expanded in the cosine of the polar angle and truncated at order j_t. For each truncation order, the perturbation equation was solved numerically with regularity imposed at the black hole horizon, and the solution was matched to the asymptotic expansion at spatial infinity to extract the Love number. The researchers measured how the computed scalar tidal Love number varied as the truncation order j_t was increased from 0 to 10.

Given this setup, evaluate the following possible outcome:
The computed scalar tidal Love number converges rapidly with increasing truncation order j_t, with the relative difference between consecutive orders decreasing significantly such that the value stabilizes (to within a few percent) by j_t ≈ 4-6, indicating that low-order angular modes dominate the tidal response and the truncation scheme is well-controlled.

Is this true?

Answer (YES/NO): NO